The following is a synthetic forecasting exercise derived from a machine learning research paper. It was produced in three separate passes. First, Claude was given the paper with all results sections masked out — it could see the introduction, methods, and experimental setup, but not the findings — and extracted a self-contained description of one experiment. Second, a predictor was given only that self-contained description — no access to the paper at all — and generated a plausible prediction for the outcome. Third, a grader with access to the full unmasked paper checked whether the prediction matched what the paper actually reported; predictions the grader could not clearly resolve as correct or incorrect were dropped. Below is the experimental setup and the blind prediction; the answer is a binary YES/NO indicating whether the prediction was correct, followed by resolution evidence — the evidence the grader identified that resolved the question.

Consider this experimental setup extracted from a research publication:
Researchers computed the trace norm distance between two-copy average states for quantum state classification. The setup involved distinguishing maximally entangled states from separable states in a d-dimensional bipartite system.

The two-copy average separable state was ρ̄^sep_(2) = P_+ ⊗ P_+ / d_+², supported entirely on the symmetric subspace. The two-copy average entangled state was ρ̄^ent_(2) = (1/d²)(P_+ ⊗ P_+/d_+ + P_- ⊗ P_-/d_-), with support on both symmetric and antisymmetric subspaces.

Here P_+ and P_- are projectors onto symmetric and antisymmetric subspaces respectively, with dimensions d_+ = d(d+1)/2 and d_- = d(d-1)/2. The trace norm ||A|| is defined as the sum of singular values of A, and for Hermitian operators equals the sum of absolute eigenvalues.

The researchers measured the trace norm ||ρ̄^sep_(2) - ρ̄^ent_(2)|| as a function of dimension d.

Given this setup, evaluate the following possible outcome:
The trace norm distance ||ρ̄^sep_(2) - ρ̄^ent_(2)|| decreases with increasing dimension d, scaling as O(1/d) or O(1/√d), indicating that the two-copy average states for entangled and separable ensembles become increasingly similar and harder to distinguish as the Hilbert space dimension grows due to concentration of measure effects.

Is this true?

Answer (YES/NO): NO